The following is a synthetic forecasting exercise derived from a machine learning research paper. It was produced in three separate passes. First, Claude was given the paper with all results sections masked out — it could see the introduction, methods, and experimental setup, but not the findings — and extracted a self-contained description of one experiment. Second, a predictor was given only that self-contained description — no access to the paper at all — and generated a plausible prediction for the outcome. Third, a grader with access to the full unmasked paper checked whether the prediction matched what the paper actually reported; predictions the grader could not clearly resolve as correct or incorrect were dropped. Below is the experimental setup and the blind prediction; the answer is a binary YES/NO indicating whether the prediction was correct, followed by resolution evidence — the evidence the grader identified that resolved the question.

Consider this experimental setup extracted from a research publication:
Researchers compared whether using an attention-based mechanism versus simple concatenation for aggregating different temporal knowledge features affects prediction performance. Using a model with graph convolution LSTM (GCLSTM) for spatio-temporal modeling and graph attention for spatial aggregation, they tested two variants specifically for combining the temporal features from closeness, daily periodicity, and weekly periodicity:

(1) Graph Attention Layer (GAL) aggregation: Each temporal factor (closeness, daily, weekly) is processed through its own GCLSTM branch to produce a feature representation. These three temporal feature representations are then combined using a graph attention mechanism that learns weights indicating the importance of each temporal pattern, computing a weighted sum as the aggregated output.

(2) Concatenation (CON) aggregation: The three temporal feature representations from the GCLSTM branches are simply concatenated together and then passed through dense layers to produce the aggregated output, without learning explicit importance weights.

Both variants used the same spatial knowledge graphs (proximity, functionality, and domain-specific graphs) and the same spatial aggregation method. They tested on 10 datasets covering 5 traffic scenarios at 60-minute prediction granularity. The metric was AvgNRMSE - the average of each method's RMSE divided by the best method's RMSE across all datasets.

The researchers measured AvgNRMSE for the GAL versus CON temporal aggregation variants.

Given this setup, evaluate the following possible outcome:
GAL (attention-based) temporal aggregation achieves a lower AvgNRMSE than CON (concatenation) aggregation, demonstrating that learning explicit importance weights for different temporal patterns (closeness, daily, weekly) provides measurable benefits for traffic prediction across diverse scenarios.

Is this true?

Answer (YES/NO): YES